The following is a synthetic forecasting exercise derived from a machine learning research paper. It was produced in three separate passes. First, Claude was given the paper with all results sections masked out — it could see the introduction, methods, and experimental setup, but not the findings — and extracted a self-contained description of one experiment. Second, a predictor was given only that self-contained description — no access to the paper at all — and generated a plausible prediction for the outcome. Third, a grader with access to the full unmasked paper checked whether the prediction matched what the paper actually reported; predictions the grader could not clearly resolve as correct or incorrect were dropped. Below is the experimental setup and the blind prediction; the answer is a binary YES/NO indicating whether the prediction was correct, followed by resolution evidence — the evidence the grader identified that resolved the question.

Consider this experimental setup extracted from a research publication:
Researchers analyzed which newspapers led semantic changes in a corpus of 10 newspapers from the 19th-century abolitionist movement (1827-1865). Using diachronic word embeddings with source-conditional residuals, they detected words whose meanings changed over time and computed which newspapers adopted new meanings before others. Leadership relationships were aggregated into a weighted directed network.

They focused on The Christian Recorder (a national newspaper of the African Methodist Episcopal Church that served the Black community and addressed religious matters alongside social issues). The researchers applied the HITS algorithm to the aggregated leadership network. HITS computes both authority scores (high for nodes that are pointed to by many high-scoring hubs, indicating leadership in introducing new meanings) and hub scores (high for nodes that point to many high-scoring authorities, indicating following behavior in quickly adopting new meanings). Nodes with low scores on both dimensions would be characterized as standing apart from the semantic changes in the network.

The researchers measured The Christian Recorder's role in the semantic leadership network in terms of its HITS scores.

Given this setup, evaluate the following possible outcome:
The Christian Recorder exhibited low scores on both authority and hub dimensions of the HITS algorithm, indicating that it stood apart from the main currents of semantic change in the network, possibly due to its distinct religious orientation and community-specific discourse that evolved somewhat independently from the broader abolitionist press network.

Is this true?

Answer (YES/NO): YES